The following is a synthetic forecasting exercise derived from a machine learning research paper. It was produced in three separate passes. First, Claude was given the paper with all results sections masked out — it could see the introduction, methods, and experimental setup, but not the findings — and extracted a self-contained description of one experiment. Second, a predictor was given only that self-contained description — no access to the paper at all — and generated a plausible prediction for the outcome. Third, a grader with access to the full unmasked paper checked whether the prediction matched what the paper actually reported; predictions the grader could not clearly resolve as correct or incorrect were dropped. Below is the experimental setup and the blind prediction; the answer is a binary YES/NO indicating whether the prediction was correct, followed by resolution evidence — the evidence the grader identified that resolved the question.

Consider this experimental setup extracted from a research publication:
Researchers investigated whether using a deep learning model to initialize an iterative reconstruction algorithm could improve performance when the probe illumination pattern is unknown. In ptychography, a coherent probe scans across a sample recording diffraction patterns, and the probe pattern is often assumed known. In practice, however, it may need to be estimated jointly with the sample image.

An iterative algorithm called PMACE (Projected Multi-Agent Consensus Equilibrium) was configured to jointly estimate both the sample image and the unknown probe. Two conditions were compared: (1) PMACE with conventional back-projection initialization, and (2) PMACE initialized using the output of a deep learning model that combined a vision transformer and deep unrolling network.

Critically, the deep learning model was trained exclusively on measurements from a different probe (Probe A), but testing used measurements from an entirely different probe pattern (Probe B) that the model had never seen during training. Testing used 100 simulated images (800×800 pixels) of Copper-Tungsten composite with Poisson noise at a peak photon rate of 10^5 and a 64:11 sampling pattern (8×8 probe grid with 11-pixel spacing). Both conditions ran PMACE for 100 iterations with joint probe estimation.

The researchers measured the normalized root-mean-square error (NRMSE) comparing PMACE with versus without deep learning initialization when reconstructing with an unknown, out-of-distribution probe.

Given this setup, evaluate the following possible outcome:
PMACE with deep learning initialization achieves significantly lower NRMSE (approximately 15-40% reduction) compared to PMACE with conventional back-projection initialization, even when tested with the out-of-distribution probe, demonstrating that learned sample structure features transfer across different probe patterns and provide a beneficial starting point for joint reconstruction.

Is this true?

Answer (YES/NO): NO